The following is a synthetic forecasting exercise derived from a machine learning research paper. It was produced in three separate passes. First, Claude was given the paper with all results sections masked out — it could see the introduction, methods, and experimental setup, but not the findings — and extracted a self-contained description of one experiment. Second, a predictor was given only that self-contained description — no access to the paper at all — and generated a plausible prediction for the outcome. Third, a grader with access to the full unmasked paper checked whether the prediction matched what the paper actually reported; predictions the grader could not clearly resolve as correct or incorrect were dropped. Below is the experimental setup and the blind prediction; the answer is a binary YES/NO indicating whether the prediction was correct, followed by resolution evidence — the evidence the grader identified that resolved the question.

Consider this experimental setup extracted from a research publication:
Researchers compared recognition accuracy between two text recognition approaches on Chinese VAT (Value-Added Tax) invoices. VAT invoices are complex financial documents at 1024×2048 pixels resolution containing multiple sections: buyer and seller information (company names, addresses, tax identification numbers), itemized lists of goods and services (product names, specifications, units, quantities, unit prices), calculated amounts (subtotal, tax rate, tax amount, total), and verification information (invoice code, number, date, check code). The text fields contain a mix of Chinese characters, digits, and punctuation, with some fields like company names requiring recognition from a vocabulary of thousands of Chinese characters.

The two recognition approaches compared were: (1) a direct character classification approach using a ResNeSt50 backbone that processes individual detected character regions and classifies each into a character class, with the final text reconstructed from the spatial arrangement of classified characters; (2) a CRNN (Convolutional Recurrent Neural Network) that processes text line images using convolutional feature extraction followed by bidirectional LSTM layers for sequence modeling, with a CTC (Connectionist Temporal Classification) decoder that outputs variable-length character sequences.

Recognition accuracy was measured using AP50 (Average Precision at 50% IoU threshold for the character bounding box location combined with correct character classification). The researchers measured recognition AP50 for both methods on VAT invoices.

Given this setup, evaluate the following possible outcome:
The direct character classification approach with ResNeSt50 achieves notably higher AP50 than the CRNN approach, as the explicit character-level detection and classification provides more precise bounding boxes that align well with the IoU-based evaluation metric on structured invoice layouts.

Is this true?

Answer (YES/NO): NO